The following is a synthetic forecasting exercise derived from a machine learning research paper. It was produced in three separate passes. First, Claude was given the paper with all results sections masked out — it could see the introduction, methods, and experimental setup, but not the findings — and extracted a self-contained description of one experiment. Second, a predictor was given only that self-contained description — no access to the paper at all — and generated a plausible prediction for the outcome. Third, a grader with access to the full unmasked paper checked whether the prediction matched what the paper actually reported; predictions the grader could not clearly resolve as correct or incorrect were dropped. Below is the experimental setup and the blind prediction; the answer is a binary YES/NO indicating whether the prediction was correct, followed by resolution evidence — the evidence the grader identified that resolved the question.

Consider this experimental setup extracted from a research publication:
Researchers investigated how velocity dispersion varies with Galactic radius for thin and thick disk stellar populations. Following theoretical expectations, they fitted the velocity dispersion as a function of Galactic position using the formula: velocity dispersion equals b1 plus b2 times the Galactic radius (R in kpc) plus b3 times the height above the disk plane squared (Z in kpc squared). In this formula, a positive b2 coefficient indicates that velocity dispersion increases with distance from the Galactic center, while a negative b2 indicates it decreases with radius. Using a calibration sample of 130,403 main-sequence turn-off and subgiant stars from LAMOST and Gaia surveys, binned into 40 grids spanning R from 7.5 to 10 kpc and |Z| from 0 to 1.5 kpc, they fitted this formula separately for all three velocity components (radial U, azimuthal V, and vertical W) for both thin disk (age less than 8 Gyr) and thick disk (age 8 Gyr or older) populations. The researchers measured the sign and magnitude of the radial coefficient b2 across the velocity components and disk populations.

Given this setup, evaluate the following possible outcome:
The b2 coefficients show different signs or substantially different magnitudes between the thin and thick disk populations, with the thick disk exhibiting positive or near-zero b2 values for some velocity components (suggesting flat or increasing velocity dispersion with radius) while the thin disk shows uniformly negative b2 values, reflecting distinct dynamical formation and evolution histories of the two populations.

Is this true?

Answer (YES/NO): YES